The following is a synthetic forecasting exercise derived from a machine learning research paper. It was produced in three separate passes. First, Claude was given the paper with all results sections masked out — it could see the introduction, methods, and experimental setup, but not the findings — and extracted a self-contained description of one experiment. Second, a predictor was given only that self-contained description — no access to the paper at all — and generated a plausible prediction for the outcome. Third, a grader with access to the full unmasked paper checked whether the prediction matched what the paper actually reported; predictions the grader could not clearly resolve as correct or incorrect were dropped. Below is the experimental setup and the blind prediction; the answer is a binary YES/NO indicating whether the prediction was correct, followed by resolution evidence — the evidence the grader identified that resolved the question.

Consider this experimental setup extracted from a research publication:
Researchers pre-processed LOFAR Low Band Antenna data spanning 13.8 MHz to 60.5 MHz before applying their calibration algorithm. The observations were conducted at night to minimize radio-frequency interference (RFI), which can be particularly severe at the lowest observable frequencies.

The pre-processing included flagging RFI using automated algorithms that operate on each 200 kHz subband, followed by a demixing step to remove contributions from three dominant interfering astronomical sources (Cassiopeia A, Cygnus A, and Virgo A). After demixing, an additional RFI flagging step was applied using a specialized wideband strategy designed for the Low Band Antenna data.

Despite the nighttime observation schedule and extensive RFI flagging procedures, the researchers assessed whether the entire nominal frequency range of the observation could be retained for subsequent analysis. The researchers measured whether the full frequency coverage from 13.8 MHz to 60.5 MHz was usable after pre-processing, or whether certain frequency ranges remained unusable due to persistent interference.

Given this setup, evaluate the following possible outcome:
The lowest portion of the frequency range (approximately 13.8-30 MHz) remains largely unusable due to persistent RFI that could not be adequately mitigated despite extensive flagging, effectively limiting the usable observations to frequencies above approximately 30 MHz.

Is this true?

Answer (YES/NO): NO